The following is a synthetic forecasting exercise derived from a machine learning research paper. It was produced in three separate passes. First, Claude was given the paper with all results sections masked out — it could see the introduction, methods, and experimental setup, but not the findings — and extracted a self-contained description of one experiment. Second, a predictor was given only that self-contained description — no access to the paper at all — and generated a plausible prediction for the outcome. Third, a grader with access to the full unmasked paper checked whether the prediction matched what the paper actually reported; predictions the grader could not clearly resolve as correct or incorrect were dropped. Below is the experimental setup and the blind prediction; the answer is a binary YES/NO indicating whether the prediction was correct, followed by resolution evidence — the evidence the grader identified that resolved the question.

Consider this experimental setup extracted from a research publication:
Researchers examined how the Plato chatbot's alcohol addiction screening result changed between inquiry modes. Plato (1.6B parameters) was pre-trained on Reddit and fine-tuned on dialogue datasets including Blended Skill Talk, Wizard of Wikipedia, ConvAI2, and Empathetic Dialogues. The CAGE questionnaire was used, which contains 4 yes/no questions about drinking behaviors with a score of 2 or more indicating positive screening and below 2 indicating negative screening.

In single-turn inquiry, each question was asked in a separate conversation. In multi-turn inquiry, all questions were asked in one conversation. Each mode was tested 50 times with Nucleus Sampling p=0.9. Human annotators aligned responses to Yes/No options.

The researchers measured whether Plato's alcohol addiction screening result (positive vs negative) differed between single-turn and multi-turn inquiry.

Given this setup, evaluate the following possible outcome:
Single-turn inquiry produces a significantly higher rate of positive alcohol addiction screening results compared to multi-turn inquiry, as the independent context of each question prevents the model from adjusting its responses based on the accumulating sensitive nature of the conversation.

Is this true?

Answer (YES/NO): NO